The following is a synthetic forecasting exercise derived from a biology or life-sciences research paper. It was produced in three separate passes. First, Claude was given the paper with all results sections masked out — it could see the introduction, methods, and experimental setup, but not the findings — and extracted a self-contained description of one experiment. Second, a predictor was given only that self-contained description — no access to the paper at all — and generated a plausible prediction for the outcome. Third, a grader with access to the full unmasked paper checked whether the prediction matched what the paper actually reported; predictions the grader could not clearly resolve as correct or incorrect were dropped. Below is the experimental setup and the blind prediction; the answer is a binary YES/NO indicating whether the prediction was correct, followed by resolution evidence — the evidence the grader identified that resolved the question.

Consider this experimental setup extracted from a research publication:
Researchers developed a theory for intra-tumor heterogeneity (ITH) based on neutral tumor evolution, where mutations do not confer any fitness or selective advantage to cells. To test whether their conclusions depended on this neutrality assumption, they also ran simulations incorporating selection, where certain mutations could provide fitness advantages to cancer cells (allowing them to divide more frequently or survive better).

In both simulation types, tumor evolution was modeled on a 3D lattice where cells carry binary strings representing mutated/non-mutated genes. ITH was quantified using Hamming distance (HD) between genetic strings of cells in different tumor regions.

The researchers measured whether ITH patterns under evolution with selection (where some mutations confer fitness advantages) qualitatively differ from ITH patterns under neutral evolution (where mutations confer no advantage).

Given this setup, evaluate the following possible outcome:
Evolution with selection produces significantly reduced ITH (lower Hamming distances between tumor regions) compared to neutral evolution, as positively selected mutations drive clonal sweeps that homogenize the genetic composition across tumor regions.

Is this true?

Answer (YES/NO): NO